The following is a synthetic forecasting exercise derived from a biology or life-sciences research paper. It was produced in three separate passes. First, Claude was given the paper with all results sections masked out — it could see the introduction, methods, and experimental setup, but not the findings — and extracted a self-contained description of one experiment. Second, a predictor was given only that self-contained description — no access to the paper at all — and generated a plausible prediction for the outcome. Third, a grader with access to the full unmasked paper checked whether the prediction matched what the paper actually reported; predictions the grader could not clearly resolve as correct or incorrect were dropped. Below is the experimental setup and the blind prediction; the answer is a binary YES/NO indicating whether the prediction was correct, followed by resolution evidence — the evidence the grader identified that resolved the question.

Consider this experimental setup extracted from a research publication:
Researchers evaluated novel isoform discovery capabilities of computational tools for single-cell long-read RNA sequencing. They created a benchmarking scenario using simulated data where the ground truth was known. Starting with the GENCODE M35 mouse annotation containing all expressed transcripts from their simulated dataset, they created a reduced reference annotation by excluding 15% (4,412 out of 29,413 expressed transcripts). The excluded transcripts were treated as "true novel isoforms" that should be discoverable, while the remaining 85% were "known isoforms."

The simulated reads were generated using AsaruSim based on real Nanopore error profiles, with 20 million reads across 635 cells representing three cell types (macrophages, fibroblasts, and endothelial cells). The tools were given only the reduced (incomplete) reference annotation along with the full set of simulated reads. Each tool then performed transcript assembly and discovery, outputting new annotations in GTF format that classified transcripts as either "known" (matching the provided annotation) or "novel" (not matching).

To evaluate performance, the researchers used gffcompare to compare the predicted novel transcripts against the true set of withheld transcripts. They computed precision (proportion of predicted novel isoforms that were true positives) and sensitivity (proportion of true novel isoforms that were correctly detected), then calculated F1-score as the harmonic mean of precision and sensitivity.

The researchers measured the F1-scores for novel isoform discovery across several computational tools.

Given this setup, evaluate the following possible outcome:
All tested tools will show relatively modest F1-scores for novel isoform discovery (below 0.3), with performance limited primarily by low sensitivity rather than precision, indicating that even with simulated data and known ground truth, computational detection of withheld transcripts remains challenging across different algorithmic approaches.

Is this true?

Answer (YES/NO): NO